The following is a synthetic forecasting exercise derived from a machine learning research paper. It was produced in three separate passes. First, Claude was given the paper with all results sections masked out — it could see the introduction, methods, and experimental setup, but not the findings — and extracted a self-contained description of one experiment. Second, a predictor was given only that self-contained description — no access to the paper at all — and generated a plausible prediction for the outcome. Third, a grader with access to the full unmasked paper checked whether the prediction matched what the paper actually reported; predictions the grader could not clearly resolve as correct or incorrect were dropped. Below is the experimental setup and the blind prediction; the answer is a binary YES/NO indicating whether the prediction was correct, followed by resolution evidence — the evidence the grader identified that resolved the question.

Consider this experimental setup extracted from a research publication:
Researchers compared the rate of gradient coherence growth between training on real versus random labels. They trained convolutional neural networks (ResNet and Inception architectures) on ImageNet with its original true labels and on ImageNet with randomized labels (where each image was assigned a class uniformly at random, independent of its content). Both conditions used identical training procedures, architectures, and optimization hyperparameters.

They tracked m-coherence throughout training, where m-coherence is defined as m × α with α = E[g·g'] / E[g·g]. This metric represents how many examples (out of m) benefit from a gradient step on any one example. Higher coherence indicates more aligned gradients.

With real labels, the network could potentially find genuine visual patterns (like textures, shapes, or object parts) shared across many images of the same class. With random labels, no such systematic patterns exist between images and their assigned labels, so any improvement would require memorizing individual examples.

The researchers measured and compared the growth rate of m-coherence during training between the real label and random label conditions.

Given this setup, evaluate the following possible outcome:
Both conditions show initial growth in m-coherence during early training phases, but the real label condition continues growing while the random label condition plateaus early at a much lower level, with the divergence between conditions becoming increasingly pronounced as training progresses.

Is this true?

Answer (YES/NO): NO